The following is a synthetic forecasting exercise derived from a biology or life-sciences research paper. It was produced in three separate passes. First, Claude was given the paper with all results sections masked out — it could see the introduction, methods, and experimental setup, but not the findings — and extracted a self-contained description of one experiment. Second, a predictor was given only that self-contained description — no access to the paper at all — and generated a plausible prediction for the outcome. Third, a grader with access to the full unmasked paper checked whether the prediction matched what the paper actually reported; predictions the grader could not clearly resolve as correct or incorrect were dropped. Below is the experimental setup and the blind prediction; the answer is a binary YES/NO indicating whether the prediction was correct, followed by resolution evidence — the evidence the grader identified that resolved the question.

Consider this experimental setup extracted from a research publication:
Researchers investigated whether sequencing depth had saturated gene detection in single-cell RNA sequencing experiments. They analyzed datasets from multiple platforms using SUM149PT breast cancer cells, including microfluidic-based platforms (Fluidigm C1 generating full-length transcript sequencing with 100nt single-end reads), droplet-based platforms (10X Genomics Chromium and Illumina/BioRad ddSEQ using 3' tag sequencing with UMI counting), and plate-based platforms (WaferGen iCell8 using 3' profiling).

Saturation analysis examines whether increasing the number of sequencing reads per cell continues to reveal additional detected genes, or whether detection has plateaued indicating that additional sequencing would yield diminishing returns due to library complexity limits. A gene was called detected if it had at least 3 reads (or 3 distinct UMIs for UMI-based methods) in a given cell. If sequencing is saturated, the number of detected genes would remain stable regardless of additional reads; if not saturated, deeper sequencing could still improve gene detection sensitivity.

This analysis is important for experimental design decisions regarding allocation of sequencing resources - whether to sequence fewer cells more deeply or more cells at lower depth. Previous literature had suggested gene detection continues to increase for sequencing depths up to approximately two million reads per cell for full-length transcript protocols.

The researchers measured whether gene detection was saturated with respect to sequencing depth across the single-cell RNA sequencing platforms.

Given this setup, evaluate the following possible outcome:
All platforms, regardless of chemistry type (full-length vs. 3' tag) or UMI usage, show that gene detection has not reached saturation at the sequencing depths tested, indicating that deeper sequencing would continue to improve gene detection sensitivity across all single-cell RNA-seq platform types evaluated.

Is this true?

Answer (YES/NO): YES